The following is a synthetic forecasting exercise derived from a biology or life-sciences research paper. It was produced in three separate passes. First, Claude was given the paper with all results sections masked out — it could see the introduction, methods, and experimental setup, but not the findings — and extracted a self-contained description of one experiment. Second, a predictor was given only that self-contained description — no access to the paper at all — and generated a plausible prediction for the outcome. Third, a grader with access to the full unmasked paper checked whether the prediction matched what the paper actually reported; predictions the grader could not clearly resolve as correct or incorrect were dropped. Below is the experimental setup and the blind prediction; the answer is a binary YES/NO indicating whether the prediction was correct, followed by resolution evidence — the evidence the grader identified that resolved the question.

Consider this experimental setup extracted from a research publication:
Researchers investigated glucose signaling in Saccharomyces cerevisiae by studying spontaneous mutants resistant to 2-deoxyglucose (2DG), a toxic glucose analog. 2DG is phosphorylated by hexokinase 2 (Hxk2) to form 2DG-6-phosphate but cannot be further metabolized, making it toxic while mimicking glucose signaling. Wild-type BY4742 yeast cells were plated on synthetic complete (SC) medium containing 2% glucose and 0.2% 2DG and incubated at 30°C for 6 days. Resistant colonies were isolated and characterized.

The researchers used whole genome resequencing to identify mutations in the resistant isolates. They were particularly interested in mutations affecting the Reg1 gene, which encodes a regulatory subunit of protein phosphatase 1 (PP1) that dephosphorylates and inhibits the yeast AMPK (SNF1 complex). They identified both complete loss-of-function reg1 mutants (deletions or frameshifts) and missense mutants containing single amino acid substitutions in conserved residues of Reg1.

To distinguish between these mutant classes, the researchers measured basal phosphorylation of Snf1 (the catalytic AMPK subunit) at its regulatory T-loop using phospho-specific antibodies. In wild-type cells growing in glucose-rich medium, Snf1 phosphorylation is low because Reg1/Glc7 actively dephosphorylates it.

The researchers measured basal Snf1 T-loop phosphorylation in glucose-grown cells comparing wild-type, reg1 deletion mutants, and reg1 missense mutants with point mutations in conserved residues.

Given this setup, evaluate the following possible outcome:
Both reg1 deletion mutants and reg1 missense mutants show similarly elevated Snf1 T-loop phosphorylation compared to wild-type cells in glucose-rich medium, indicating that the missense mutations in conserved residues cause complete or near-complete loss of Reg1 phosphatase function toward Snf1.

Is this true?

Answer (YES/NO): NO